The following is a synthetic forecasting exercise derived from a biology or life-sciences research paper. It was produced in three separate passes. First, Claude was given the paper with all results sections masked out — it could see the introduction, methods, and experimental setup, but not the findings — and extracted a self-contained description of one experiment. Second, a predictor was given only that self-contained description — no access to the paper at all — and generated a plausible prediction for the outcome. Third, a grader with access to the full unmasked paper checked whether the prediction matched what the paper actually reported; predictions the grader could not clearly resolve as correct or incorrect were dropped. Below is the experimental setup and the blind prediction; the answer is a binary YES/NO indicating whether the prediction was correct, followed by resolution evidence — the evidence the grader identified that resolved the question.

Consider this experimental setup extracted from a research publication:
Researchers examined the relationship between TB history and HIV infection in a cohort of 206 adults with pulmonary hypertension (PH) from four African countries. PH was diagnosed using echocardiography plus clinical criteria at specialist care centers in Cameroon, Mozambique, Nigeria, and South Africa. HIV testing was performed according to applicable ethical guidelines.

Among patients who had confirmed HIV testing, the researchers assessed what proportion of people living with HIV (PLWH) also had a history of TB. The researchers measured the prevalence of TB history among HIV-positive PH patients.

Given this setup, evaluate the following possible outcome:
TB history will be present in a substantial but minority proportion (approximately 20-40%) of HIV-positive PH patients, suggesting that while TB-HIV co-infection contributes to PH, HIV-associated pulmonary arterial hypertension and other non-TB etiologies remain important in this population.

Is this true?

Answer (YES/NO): NO